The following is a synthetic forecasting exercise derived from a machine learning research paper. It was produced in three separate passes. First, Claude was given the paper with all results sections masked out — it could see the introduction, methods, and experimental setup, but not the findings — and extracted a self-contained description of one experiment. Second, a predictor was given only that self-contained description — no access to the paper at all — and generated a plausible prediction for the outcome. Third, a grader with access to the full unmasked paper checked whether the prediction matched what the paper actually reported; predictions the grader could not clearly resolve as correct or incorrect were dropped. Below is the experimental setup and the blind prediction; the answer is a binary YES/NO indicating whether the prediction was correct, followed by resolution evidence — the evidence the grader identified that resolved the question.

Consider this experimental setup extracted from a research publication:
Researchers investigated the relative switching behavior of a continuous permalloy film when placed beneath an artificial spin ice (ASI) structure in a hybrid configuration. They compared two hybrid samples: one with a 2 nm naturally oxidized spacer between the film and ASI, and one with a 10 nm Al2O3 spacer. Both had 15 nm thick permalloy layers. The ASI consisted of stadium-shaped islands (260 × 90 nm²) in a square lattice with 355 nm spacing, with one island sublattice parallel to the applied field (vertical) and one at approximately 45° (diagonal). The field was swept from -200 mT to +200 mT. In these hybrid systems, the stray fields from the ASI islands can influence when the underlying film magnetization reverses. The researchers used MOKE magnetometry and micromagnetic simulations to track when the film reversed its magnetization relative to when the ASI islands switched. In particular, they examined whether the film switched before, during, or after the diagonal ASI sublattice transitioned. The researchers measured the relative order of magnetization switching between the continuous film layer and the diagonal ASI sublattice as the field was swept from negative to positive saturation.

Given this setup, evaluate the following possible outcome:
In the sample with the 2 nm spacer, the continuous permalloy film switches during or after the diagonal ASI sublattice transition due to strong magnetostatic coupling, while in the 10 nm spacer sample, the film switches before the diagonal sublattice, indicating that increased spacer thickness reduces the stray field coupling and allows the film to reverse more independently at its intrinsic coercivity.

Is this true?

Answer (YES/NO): NO